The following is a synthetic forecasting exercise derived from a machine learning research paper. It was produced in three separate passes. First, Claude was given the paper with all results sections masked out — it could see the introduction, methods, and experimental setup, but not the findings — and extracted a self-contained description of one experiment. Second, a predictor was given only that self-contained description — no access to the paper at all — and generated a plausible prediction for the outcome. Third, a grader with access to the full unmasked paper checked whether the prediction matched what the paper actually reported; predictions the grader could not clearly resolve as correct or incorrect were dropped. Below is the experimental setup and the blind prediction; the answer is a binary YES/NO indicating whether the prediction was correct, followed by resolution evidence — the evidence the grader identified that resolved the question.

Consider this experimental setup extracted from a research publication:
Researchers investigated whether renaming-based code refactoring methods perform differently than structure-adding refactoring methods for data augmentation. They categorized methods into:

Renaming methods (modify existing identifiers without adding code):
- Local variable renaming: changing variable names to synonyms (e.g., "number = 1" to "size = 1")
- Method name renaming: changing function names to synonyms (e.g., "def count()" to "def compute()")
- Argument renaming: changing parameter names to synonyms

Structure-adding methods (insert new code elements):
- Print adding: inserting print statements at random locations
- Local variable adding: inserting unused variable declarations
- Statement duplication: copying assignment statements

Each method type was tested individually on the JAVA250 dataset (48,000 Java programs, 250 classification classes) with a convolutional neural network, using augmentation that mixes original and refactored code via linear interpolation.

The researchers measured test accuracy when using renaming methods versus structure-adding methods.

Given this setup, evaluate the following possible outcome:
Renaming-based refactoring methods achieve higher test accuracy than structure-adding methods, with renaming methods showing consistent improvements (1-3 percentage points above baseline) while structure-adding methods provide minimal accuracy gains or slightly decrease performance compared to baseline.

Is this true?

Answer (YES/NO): NO